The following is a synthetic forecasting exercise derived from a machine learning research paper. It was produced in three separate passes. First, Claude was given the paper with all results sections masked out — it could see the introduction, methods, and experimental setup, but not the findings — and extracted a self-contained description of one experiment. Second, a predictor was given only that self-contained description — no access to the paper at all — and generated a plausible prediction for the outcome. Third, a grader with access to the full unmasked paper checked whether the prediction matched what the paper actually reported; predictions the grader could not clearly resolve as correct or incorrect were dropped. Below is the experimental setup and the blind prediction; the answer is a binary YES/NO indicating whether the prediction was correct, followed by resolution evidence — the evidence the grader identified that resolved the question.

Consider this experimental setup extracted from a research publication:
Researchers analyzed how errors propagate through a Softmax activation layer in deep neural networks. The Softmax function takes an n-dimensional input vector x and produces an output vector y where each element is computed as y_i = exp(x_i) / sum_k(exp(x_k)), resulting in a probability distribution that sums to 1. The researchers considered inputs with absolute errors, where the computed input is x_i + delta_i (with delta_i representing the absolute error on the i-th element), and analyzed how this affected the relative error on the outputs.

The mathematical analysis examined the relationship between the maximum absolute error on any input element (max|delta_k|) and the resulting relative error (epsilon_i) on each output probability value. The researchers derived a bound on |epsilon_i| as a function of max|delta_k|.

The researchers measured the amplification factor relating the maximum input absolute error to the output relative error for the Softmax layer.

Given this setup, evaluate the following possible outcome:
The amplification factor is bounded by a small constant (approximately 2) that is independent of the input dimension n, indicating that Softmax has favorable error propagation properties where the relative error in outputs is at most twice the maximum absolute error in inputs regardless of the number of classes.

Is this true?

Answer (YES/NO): NO